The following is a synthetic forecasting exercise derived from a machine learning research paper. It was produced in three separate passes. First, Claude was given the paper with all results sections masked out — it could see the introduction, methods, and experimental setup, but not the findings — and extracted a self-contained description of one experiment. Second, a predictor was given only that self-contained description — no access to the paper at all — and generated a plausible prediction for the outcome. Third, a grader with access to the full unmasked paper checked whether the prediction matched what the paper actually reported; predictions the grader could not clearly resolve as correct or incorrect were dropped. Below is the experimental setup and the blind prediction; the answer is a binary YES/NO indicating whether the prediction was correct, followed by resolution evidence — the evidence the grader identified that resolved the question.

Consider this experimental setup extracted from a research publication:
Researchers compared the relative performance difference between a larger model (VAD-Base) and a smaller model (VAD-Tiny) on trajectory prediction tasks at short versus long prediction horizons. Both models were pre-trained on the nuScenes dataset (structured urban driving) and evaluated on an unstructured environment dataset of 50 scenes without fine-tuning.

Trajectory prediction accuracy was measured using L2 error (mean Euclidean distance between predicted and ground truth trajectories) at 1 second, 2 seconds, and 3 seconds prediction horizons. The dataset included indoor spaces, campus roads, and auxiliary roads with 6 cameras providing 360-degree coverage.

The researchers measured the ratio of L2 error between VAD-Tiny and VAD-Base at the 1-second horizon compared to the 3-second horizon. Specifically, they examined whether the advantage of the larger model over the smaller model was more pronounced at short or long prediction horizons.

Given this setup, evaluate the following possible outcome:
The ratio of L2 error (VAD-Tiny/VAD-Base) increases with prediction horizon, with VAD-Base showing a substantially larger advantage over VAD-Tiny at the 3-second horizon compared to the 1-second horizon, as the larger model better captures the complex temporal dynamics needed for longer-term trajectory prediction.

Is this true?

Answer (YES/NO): YES